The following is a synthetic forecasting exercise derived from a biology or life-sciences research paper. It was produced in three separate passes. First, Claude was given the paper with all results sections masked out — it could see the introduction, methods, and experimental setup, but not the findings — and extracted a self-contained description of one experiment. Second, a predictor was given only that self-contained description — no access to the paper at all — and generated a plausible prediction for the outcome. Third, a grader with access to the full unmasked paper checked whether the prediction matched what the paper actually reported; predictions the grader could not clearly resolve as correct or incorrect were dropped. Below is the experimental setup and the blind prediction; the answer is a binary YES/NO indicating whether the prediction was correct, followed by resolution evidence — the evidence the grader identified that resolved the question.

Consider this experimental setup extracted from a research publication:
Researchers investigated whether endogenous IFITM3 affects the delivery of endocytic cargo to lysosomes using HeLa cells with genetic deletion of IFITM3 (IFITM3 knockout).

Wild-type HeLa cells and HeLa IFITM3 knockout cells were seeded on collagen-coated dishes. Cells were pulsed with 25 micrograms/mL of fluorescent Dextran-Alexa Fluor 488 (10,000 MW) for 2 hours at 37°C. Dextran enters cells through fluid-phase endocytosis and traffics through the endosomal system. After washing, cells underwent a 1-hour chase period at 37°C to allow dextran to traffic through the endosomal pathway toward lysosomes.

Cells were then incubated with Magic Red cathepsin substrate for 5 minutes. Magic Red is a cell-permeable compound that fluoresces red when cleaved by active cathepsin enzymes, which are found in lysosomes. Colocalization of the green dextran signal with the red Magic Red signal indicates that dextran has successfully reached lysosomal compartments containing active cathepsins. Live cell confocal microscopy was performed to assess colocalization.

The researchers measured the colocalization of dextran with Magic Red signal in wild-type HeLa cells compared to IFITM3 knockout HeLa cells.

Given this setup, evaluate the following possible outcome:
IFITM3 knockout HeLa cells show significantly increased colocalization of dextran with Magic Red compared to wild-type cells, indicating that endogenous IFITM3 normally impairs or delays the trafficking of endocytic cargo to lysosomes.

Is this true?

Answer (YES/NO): NO